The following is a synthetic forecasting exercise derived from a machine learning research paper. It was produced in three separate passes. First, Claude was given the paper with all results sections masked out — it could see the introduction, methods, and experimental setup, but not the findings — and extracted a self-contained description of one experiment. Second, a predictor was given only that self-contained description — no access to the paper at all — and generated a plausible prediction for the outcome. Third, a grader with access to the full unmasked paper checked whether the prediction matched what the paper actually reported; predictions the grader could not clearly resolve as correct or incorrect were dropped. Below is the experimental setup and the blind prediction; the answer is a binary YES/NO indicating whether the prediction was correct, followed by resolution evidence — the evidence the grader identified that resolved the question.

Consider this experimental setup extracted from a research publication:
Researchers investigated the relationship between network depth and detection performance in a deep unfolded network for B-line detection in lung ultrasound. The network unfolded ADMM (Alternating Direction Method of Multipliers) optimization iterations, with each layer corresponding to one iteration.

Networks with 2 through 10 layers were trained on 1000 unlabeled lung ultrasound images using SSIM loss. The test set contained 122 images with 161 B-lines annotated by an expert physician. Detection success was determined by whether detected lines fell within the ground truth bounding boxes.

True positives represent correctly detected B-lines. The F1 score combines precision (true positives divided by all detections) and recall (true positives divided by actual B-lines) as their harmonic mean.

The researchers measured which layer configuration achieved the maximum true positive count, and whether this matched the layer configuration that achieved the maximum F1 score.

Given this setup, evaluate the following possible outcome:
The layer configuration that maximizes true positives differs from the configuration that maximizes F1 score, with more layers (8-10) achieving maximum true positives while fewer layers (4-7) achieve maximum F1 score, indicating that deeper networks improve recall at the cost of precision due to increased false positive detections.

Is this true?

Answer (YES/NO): NO